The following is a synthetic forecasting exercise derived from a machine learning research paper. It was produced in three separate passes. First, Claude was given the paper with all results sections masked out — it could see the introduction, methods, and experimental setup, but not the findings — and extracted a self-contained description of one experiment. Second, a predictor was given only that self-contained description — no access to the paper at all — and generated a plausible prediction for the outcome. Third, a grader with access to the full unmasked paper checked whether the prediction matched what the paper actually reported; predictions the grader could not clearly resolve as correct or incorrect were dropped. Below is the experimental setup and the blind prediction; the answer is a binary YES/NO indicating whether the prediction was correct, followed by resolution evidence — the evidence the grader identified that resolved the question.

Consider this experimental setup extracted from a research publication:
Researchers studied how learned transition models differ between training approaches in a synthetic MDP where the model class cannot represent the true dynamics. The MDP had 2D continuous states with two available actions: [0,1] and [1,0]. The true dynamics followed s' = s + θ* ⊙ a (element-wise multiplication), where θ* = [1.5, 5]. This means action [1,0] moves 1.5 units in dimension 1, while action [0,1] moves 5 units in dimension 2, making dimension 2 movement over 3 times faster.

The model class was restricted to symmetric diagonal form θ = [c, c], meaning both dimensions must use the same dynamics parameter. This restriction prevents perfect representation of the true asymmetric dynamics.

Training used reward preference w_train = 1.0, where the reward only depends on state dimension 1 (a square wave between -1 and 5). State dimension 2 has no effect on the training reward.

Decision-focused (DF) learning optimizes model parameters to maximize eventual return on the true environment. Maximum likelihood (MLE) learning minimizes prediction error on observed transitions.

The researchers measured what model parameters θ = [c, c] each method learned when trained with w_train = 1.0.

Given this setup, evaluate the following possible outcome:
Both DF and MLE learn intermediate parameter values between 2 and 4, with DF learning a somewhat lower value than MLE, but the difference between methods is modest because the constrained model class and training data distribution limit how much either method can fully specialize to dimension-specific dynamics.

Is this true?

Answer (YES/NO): NO